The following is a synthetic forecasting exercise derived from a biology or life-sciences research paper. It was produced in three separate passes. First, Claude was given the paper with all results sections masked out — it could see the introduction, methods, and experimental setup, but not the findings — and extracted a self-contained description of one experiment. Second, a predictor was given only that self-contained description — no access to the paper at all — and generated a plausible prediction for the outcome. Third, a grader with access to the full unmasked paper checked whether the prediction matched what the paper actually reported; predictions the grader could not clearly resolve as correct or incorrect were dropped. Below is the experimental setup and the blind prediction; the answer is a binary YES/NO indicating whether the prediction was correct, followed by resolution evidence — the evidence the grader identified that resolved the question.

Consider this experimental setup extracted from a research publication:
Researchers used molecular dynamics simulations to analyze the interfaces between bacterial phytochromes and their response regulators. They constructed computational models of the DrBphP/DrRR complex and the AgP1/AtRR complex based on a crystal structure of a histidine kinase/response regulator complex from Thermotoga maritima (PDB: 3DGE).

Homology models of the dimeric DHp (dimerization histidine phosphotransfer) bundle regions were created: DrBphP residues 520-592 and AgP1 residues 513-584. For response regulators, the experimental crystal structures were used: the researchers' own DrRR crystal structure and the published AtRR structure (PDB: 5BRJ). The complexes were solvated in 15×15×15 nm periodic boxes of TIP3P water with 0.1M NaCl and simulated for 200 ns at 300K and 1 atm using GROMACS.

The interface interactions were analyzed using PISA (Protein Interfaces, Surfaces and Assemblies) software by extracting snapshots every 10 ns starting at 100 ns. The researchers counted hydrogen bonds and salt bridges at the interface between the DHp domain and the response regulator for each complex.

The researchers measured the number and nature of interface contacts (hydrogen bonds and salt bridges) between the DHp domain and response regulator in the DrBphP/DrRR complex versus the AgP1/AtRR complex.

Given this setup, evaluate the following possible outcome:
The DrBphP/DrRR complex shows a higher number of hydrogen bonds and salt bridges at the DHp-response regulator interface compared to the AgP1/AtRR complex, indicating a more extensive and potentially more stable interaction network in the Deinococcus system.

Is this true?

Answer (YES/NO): YES